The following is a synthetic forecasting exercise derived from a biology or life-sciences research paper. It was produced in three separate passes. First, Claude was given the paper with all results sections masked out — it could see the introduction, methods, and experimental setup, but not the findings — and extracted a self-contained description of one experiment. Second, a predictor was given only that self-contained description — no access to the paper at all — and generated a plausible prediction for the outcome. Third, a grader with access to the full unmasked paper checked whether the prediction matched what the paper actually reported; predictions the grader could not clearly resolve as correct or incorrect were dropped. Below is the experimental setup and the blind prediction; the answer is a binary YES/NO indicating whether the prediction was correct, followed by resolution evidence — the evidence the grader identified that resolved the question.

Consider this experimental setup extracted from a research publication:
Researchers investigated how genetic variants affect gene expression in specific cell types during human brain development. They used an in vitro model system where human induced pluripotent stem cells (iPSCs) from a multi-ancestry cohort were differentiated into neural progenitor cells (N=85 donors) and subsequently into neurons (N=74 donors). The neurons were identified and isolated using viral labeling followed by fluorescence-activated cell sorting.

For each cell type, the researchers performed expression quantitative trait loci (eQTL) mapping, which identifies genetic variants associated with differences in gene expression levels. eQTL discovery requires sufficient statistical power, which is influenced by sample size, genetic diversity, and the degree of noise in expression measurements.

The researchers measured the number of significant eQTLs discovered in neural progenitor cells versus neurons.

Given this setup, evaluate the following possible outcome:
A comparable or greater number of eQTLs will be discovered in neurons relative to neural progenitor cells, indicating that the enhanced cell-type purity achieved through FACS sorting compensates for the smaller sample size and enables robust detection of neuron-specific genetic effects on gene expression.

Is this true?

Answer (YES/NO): NO